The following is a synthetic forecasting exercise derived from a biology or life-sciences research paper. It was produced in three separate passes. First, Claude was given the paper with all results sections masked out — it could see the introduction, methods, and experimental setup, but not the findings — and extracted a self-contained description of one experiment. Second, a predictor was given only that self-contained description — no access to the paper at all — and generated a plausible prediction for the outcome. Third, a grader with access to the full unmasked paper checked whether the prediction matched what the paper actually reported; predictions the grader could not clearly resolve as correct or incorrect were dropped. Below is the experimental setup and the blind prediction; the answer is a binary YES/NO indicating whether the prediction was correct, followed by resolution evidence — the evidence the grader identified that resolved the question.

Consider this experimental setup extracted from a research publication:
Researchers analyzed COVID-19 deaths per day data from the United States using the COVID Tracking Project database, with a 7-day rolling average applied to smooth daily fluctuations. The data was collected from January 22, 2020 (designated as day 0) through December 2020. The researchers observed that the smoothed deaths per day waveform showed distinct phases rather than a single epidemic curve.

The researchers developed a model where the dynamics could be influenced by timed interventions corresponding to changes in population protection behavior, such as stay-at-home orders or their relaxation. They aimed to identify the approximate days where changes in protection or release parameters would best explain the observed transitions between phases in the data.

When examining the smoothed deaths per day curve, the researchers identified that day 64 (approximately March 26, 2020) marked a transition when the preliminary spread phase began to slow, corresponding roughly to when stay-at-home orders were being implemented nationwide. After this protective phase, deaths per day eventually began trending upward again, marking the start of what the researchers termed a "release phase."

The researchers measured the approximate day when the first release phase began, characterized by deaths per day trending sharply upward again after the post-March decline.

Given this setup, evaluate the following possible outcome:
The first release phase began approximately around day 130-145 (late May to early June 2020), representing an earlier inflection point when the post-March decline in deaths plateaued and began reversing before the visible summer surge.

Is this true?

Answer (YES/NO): NO